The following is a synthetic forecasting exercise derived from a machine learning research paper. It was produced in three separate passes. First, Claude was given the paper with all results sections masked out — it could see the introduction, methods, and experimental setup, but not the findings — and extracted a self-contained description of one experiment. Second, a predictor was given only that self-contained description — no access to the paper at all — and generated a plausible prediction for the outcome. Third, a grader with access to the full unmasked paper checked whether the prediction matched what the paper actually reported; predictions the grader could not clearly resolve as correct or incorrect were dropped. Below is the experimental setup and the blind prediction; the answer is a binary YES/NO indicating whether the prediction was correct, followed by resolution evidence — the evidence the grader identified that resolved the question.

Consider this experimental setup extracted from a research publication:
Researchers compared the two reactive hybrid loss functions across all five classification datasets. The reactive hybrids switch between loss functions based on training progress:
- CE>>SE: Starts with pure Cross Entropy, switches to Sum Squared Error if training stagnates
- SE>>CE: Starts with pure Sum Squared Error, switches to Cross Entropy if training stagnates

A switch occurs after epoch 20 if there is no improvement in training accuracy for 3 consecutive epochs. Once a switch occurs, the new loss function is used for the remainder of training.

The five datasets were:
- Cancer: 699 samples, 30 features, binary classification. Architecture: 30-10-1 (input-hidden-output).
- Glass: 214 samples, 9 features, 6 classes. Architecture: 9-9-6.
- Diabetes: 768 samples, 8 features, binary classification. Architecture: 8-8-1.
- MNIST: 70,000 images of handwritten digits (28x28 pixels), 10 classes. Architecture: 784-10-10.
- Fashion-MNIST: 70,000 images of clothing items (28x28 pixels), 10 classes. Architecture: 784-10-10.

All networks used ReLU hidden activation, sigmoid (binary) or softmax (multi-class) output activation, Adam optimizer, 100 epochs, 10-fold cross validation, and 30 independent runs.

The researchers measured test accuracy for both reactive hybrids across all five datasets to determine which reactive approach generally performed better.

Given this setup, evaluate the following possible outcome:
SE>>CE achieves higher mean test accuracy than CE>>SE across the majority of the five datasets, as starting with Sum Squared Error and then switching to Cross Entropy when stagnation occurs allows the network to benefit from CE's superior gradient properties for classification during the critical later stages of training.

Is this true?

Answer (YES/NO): YES